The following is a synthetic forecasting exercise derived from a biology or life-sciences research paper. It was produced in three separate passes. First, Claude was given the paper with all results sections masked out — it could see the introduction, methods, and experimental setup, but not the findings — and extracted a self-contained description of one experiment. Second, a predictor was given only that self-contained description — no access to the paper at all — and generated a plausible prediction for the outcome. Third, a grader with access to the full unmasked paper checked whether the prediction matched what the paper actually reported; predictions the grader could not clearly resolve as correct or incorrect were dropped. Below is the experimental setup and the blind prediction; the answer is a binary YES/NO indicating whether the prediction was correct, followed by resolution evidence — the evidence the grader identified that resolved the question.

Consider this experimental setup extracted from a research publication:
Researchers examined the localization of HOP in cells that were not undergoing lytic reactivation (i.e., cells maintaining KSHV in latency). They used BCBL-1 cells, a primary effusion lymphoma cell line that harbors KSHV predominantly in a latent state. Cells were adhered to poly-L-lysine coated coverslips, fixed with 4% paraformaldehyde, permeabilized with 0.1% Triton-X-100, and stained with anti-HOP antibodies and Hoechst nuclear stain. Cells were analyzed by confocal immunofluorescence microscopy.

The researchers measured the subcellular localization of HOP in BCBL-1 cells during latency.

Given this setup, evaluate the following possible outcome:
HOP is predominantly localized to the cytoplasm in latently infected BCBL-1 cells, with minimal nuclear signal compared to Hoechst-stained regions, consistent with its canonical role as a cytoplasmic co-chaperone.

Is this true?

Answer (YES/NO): NO